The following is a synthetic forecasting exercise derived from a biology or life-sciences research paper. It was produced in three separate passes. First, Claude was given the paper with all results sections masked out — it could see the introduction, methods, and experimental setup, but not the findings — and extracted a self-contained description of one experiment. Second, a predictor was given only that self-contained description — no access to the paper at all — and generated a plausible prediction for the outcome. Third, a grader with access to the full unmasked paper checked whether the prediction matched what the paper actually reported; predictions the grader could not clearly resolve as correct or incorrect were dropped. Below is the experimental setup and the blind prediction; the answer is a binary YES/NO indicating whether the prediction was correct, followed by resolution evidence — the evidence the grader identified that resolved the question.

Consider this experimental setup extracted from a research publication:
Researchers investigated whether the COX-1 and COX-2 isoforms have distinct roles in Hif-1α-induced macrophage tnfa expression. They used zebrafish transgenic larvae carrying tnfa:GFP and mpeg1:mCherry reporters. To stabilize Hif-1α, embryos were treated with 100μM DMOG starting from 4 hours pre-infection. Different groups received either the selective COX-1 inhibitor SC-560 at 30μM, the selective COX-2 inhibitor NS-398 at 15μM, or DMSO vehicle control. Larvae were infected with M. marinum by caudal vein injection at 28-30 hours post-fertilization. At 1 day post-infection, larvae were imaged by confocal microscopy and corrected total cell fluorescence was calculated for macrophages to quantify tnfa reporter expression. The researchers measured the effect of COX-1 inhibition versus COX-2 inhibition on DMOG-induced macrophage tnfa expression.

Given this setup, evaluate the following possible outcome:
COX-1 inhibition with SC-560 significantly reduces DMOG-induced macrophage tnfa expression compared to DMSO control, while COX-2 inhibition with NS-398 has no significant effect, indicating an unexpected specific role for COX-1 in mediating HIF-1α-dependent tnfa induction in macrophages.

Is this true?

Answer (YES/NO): NO